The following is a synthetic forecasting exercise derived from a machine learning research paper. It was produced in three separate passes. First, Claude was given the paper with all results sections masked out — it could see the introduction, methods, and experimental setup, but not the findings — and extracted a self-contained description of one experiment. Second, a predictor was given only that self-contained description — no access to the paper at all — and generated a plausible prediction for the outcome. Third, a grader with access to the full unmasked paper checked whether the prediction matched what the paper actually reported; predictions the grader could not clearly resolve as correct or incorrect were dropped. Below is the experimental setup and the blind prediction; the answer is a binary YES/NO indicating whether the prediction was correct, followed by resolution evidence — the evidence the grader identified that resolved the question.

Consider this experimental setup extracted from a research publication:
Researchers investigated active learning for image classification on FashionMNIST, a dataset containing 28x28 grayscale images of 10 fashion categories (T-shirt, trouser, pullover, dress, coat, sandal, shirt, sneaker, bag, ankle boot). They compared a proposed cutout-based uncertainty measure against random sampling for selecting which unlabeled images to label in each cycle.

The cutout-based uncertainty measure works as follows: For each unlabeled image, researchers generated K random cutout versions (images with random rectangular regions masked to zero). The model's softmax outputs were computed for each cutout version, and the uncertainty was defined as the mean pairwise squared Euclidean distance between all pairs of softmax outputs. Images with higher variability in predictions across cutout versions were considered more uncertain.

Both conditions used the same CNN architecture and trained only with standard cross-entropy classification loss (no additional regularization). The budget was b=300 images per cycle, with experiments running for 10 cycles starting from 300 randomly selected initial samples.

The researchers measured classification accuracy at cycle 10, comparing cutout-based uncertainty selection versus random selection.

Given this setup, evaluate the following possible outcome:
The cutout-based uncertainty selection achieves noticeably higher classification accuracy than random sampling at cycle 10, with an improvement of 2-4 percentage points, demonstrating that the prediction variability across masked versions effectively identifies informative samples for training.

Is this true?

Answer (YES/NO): NO